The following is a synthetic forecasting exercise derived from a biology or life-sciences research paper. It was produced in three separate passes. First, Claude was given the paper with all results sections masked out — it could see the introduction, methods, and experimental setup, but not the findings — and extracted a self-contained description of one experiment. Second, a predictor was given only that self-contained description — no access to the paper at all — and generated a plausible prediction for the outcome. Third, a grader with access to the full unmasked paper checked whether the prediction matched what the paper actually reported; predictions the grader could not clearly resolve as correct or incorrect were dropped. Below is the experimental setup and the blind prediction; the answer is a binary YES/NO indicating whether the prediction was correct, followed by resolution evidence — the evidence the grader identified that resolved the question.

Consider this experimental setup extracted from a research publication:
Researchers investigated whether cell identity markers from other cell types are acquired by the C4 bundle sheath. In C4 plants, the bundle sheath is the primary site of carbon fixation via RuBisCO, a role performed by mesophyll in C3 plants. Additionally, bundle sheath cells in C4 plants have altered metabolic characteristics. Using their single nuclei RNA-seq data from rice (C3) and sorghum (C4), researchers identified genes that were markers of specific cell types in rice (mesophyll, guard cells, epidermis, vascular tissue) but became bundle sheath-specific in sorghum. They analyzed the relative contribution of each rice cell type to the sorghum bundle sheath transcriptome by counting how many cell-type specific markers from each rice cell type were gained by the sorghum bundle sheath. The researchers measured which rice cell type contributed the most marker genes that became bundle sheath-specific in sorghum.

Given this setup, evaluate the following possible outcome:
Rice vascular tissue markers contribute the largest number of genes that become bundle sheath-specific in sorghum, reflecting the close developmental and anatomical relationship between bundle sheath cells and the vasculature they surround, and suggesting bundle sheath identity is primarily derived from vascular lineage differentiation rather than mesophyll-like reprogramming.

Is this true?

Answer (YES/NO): NO